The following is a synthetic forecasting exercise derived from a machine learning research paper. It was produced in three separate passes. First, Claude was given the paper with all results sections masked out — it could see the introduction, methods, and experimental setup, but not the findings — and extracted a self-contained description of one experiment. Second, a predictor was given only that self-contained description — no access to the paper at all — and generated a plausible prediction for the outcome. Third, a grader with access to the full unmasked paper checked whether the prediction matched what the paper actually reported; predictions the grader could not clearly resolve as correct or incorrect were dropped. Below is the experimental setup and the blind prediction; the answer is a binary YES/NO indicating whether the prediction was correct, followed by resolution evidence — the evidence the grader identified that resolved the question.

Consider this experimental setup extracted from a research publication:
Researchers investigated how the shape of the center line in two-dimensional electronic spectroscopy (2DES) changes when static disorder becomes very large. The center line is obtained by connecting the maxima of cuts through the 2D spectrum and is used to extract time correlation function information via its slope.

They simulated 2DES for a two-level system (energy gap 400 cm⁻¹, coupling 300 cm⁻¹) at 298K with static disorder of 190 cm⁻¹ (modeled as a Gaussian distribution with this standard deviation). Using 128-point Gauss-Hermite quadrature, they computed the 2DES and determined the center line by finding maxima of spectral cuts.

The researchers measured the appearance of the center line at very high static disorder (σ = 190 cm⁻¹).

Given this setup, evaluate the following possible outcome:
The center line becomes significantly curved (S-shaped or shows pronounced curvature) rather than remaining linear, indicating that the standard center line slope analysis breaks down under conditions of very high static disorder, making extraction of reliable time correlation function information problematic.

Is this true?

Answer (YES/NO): NO